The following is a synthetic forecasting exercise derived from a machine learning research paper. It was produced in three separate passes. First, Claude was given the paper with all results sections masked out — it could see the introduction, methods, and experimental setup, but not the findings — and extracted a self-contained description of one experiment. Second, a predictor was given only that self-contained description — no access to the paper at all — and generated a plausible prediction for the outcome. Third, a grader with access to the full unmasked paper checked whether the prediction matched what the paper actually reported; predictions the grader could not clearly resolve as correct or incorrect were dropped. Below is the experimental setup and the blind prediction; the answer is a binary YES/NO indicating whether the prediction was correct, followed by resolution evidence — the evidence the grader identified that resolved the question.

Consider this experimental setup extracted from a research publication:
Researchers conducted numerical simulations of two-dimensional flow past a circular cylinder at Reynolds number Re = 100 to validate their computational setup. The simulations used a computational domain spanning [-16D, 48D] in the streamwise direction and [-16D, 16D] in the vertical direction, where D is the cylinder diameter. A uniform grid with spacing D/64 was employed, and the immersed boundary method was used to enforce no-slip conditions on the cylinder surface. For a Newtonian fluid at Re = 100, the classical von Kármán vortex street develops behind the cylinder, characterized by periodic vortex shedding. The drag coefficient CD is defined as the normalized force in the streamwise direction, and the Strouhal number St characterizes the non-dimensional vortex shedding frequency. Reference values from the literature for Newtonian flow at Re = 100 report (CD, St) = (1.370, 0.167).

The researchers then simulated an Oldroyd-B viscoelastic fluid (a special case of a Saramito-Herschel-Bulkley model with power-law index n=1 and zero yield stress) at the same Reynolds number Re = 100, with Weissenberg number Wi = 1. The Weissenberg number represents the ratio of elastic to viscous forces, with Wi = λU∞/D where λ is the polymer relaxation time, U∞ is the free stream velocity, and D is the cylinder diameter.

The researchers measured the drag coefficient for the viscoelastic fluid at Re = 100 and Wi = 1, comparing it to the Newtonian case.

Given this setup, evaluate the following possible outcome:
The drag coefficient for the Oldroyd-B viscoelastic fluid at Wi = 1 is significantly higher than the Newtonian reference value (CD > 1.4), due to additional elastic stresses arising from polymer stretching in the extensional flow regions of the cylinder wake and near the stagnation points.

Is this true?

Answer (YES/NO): NO